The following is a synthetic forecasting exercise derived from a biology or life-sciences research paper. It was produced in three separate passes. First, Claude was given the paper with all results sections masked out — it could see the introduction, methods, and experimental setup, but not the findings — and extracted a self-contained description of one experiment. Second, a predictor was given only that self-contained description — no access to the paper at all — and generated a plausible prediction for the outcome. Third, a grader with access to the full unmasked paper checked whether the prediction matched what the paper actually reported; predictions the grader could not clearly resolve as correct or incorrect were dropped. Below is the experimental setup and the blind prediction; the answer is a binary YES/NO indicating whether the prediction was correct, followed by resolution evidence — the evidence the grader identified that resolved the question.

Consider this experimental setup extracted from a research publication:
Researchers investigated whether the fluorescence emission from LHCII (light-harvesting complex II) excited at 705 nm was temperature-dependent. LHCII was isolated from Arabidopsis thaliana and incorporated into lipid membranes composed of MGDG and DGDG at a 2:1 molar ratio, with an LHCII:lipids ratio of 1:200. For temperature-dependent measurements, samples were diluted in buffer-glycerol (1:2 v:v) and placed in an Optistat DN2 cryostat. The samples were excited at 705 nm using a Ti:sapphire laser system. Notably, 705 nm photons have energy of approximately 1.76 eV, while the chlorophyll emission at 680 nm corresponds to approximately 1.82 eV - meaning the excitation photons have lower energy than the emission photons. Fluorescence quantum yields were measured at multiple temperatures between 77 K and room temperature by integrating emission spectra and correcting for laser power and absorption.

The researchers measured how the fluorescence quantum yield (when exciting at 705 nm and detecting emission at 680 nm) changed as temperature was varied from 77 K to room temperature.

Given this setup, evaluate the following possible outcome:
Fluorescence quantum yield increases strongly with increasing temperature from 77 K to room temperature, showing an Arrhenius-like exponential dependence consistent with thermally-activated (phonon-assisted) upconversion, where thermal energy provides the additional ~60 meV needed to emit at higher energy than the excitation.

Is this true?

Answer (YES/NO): YES